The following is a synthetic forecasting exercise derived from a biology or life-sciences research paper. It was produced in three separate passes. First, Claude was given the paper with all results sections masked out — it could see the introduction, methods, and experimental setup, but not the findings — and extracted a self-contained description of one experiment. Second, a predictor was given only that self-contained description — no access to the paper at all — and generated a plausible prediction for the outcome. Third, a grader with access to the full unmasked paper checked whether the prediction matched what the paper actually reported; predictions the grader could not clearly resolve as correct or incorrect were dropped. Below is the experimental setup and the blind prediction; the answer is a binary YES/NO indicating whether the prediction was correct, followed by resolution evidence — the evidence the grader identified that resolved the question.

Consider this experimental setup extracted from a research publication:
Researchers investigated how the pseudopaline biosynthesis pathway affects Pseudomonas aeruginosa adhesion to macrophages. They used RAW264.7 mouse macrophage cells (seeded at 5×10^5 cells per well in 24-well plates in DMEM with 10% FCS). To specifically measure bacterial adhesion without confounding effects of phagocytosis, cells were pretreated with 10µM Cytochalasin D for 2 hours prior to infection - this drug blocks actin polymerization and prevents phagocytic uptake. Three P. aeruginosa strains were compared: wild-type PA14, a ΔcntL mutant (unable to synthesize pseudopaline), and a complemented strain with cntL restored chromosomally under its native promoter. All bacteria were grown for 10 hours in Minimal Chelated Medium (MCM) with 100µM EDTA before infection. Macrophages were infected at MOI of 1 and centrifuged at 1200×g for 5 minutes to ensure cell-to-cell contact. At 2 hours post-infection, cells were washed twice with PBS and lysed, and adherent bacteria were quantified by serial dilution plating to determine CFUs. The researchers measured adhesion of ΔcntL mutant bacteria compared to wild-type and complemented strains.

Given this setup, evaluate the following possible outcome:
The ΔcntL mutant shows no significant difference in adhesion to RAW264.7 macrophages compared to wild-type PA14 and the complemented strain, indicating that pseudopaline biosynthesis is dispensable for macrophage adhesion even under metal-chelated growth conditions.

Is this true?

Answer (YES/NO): NO